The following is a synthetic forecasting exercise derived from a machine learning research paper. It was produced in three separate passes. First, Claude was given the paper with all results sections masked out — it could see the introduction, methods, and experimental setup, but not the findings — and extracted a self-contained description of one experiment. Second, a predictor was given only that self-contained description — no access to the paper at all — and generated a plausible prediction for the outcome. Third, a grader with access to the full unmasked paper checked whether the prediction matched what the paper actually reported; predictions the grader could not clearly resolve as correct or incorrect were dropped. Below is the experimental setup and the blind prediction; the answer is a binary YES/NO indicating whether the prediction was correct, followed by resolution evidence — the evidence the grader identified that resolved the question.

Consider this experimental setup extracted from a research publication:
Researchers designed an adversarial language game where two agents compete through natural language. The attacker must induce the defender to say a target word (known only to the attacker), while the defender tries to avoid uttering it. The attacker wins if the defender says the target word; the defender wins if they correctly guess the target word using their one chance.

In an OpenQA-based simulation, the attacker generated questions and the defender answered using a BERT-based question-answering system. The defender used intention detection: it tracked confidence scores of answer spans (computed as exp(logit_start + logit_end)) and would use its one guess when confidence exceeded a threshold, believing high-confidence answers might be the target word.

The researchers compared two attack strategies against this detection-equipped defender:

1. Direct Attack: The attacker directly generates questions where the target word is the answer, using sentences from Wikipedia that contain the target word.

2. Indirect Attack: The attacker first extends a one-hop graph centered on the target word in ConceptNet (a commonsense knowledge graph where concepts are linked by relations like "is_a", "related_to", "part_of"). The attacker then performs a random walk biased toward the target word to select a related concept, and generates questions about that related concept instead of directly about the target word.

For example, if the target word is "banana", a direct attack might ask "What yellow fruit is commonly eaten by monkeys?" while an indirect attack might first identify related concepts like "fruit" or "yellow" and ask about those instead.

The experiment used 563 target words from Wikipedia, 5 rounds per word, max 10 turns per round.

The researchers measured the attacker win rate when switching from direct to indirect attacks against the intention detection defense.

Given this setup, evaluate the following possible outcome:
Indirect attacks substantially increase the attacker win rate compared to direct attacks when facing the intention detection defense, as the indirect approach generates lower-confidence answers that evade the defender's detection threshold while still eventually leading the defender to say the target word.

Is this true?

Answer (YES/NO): YES